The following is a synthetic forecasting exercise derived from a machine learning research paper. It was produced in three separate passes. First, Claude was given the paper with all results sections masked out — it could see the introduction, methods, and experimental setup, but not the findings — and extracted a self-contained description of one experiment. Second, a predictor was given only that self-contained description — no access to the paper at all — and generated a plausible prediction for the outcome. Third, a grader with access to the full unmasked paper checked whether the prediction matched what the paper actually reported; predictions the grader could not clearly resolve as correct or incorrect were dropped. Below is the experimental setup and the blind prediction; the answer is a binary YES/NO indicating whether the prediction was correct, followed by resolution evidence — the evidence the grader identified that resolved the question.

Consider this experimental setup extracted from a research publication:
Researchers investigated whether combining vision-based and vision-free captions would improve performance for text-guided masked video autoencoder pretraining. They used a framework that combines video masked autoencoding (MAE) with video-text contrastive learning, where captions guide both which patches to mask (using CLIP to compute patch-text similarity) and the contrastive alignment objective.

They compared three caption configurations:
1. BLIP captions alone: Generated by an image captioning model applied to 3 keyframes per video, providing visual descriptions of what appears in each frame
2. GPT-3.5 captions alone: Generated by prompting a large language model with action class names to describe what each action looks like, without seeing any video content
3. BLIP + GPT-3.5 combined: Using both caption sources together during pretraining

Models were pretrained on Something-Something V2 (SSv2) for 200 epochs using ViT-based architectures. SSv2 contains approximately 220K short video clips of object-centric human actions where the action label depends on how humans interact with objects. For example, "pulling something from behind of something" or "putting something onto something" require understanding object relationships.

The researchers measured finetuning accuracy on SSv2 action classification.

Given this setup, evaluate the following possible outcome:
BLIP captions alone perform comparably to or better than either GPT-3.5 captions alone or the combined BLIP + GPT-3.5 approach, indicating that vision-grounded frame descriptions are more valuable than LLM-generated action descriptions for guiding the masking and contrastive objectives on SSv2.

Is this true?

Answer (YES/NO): YES